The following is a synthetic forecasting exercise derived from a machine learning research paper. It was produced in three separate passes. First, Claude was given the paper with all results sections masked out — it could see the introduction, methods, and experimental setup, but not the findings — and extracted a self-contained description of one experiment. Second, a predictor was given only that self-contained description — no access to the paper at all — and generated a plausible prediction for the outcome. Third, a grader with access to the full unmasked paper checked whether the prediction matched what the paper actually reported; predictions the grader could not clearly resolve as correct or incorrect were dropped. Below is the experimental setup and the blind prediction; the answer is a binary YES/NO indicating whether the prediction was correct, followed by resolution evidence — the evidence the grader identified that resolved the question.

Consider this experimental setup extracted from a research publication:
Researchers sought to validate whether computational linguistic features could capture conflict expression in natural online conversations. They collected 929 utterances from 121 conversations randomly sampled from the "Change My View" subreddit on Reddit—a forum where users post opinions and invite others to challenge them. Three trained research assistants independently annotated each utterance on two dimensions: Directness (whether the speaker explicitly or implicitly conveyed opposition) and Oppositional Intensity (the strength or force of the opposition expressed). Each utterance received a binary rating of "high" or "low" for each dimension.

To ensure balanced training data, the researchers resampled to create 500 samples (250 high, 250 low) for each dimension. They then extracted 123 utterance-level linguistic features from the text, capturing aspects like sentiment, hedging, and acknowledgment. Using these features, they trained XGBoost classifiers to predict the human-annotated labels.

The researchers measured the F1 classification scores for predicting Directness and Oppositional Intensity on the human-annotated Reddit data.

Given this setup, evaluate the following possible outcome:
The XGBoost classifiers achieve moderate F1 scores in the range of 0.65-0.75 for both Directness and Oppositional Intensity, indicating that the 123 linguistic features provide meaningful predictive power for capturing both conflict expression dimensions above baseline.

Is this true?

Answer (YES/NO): NO